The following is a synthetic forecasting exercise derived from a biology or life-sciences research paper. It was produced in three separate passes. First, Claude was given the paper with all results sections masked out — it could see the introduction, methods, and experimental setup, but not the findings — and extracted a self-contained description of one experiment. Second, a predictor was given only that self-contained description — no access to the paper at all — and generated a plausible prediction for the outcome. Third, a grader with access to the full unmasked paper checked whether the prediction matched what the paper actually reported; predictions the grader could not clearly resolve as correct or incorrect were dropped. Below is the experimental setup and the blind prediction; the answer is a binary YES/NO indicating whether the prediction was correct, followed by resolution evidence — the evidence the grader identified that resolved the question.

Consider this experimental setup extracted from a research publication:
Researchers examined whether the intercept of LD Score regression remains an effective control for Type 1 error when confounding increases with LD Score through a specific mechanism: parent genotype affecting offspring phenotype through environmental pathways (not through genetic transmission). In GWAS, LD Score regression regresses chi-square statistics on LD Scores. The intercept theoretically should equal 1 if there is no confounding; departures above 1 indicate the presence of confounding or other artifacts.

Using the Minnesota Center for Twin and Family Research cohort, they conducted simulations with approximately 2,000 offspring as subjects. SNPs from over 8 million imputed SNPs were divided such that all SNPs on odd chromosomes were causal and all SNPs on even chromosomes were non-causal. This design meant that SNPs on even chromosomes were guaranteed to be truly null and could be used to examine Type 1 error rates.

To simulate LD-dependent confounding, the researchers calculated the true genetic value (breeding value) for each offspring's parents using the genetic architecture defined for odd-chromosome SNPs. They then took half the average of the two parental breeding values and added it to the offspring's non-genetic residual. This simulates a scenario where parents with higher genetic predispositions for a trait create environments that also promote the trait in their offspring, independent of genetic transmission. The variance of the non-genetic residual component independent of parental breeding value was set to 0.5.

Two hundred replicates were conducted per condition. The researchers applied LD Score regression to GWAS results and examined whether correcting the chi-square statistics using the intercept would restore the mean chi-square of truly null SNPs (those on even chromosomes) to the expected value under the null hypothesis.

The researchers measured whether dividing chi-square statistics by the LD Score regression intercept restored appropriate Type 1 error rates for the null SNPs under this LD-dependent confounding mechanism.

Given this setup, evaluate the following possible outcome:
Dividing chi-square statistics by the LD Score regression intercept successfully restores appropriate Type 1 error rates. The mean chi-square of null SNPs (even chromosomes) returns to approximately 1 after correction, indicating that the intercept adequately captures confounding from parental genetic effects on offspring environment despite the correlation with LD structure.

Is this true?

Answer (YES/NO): YES